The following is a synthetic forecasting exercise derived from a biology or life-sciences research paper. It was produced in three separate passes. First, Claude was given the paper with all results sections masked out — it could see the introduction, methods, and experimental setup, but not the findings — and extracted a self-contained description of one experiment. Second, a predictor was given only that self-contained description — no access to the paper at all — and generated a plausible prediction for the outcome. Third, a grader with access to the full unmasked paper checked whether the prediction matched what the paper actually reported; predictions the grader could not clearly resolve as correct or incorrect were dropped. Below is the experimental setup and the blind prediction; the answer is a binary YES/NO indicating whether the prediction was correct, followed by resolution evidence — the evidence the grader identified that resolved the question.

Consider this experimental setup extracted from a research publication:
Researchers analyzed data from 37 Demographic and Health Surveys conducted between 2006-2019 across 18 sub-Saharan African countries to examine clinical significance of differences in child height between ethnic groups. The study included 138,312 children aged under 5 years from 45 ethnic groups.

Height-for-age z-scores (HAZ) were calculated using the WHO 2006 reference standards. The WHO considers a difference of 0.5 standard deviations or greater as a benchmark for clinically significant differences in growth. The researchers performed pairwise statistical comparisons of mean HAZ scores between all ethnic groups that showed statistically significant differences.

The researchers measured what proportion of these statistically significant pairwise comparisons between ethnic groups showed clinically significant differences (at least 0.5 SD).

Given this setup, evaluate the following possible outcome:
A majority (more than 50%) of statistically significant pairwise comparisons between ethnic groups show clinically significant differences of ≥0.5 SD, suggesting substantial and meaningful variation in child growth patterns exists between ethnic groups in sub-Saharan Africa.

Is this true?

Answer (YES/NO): YES